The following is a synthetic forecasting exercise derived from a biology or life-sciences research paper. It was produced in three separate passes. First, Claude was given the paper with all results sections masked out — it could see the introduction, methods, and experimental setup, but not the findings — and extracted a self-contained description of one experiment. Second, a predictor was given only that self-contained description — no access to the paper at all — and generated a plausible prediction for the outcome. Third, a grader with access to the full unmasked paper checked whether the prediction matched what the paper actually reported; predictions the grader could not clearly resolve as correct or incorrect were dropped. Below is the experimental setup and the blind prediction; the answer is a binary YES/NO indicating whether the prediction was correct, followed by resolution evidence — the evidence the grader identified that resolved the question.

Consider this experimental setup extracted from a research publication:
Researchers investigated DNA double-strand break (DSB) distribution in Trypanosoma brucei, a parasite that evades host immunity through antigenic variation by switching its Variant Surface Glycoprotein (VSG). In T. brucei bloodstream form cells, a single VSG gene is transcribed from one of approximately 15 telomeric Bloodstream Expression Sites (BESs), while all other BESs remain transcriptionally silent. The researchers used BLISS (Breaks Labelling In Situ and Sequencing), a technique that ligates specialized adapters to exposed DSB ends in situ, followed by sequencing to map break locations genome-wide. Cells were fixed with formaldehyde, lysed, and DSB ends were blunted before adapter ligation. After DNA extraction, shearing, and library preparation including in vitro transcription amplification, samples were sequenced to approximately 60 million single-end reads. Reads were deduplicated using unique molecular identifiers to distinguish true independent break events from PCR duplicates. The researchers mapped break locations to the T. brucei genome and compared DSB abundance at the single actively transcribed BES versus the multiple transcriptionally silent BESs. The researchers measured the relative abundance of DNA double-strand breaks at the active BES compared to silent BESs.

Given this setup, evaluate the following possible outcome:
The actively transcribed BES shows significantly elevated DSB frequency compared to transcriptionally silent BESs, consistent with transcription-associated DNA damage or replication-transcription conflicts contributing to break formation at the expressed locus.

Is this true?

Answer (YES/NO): YES